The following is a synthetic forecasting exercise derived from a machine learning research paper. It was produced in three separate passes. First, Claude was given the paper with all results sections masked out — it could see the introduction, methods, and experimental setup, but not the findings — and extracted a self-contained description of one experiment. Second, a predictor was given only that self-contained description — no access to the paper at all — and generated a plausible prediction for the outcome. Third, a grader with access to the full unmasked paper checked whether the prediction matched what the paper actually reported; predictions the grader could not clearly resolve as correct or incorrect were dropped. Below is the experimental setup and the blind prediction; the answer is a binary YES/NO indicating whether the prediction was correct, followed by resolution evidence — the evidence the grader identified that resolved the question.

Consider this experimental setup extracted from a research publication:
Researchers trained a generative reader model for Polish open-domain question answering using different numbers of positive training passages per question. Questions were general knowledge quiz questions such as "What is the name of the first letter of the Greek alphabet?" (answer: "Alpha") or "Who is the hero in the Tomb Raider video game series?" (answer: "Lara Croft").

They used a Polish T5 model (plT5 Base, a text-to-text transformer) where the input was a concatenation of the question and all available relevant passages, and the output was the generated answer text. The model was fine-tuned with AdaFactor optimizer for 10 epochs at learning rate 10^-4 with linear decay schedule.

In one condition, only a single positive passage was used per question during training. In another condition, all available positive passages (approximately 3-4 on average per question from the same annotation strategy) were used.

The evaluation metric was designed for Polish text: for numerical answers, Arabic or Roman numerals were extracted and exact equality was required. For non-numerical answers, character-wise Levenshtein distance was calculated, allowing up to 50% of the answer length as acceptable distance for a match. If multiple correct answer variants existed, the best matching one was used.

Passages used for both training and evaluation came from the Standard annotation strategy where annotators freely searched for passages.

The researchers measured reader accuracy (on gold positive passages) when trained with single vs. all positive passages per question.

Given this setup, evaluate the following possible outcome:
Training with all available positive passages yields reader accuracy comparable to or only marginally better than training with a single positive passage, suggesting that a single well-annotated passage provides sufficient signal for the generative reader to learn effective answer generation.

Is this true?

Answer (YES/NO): NO